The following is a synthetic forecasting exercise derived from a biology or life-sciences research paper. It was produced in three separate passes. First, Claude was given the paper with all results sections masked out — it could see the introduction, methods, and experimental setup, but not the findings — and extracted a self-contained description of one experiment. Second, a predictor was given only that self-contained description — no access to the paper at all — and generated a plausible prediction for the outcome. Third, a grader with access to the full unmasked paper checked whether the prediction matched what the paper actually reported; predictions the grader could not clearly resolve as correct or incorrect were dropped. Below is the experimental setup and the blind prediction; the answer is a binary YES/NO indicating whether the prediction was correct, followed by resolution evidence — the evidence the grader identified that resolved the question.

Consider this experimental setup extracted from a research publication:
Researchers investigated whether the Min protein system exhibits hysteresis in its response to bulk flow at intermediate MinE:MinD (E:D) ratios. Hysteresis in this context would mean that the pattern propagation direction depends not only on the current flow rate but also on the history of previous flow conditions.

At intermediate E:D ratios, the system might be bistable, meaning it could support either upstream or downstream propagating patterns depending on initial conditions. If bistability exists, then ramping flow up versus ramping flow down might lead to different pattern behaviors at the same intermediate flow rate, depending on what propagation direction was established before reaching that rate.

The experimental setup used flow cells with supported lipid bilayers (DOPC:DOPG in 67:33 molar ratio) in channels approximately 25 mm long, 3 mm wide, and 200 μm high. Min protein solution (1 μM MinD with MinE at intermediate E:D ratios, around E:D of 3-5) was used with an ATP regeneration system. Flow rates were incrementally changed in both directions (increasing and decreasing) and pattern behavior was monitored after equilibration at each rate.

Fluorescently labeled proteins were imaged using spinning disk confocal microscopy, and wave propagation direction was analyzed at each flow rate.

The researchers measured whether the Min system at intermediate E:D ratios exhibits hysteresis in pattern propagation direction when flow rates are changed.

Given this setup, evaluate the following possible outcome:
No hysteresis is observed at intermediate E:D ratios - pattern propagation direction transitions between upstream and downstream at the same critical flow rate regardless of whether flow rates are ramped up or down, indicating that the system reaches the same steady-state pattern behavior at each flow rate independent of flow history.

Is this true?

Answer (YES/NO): NO